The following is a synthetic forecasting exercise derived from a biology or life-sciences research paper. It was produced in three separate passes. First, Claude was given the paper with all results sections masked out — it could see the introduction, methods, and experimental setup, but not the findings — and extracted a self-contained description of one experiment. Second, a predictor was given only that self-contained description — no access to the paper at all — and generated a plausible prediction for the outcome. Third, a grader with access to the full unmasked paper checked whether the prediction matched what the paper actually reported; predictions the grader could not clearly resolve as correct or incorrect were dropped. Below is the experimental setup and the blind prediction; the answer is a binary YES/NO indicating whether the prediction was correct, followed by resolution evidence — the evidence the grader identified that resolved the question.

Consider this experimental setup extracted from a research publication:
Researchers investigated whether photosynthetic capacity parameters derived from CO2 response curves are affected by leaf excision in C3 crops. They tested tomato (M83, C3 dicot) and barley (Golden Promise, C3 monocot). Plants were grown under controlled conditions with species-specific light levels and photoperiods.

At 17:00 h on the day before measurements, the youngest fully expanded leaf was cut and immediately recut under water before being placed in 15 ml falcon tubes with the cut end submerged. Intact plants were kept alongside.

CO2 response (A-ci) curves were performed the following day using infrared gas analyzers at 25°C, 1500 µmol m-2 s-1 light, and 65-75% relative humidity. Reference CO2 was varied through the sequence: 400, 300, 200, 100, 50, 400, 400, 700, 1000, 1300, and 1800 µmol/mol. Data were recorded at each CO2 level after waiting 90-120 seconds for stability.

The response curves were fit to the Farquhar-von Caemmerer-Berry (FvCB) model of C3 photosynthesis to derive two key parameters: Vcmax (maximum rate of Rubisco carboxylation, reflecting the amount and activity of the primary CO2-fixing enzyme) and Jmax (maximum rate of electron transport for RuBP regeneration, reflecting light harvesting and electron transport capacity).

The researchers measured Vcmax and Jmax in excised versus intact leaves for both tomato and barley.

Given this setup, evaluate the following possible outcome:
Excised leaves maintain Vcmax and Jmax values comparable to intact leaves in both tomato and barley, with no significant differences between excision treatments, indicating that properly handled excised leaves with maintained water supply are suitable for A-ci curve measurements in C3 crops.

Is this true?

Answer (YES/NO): NO